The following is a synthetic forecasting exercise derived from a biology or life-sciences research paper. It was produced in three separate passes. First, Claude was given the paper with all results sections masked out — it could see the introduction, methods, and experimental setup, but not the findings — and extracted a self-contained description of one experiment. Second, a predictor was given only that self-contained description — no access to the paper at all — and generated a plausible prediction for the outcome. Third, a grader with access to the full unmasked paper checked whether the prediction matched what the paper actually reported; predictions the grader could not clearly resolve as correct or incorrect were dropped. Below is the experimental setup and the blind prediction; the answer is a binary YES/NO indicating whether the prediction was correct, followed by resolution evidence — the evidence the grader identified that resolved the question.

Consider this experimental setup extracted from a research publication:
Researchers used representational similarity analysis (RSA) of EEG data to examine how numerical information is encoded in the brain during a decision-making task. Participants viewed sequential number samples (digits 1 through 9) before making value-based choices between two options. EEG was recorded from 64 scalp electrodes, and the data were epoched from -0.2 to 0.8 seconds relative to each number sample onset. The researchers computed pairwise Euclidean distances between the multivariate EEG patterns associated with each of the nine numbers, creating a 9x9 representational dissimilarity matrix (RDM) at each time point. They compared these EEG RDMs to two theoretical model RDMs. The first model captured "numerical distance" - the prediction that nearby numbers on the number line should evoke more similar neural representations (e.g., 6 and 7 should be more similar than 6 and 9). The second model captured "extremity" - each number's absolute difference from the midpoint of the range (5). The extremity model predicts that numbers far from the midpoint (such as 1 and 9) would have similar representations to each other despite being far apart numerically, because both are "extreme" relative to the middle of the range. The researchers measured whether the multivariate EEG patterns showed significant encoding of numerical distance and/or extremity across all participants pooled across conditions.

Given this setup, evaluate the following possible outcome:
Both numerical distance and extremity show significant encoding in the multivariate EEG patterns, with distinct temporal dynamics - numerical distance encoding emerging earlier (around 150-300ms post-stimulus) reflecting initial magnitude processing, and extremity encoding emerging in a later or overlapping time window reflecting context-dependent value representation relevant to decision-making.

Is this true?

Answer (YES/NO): YES